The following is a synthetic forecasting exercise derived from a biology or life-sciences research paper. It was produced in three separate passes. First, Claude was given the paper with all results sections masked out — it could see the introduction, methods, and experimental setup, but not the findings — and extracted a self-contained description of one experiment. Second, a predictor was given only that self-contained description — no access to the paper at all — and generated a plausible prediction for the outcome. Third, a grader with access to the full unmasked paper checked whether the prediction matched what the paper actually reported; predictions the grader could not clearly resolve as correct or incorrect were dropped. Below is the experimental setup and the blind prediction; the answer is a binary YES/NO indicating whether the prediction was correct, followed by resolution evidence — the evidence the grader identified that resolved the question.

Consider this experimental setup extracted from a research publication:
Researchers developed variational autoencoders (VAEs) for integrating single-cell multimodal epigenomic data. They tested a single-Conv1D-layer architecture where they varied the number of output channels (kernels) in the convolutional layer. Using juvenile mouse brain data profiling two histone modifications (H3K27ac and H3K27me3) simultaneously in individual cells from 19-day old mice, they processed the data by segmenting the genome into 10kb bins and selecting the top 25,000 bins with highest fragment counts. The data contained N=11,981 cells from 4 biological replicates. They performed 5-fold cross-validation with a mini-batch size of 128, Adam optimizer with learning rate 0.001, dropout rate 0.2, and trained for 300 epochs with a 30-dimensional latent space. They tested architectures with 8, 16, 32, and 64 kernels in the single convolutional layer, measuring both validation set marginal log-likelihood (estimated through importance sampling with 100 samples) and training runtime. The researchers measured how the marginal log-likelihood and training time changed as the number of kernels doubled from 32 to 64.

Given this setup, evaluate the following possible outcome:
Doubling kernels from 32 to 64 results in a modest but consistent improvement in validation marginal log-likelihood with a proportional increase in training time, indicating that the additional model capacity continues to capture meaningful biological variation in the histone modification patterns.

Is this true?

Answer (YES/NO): NO